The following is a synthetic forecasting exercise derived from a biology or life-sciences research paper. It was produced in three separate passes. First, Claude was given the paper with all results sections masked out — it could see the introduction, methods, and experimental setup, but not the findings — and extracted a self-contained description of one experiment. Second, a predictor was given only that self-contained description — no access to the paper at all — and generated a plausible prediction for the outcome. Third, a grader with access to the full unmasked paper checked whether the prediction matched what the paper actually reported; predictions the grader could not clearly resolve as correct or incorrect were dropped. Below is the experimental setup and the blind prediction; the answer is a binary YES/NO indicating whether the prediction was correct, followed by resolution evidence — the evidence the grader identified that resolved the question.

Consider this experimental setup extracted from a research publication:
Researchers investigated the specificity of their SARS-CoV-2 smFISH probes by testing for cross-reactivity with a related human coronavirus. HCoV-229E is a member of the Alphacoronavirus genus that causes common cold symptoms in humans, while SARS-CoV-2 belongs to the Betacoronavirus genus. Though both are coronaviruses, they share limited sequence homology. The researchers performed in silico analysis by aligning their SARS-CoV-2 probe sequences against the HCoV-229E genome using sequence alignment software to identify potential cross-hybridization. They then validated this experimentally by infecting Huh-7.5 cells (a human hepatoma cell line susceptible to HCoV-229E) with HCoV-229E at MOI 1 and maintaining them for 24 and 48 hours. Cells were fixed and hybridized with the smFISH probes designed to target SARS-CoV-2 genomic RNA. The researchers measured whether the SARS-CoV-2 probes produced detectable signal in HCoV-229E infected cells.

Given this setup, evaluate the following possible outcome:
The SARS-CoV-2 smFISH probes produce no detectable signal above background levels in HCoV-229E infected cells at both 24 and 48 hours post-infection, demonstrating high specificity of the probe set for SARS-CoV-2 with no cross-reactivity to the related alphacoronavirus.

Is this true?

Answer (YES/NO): YES